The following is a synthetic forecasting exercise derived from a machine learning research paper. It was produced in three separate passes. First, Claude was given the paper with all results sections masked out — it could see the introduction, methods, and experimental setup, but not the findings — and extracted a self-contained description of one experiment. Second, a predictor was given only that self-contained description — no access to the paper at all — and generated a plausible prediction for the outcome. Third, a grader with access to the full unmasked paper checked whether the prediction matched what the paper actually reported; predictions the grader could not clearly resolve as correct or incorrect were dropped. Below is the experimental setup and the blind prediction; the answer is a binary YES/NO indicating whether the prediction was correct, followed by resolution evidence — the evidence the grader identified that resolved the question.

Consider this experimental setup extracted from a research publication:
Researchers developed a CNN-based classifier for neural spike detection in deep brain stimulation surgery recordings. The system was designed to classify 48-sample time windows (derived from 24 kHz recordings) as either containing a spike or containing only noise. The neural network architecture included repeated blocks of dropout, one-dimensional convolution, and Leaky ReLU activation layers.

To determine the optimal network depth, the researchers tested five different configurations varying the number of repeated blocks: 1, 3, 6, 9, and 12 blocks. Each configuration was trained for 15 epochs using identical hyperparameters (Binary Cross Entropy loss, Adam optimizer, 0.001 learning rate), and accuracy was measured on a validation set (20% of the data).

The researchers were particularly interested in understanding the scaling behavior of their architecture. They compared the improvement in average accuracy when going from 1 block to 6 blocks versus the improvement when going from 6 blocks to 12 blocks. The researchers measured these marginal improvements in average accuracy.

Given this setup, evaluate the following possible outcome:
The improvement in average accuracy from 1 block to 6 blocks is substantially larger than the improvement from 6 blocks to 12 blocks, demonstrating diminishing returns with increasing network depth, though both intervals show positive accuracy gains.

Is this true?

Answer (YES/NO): YES